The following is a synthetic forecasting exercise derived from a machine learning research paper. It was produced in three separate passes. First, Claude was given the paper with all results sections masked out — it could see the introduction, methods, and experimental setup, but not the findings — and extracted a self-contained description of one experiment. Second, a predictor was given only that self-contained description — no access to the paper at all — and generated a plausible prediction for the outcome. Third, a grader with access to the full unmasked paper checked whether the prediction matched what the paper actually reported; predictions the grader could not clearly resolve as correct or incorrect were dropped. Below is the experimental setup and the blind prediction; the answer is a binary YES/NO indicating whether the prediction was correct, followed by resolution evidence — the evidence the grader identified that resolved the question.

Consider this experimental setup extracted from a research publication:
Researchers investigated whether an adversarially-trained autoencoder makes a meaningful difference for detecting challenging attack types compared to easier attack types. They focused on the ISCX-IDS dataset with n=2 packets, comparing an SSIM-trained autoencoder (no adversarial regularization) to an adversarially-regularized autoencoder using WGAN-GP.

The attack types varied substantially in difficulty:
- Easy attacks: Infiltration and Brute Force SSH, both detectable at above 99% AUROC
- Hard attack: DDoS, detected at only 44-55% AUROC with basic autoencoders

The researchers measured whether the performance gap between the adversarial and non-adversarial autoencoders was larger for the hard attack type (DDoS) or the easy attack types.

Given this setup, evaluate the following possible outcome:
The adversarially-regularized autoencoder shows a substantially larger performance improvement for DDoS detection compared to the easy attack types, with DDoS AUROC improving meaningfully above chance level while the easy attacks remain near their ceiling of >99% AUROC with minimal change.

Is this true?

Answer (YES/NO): YES